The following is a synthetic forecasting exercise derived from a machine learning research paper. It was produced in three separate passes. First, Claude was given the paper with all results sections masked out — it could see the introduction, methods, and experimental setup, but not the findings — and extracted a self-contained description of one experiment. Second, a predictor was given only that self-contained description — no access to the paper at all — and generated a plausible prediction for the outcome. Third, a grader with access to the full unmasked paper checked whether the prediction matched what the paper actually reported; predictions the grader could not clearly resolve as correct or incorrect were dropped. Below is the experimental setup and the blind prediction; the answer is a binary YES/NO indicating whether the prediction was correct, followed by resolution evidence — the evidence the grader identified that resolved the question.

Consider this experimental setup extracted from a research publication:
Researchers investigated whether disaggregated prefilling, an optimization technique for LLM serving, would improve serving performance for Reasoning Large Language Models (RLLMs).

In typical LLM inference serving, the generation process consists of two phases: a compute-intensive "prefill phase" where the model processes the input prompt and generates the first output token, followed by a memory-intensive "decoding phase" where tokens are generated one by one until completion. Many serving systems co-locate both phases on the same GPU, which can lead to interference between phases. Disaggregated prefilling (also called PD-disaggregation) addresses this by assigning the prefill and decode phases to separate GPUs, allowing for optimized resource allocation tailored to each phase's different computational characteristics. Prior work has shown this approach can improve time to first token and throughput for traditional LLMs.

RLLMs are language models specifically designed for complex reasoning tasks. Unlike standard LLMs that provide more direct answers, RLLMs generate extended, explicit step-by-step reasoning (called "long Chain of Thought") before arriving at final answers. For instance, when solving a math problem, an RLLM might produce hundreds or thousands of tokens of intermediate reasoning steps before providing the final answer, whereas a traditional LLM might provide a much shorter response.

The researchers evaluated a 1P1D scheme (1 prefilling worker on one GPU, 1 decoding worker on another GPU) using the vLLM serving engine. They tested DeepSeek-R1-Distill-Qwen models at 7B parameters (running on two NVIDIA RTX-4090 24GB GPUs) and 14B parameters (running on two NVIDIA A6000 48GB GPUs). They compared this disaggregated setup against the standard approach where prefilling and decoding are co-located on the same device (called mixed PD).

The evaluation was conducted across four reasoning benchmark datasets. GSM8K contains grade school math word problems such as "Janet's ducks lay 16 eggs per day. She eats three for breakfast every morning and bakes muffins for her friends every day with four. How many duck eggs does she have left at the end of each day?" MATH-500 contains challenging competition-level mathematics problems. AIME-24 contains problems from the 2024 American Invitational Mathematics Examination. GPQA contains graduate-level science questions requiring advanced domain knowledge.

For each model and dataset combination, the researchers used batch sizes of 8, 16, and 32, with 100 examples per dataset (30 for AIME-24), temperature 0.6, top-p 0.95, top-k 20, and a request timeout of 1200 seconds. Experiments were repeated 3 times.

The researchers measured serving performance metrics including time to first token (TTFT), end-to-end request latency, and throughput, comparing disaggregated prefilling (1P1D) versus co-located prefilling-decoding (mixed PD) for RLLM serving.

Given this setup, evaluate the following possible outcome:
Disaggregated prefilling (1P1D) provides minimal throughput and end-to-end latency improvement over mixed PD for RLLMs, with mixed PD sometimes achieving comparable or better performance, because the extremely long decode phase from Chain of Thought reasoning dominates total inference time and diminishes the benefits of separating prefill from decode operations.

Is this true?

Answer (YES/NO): NO